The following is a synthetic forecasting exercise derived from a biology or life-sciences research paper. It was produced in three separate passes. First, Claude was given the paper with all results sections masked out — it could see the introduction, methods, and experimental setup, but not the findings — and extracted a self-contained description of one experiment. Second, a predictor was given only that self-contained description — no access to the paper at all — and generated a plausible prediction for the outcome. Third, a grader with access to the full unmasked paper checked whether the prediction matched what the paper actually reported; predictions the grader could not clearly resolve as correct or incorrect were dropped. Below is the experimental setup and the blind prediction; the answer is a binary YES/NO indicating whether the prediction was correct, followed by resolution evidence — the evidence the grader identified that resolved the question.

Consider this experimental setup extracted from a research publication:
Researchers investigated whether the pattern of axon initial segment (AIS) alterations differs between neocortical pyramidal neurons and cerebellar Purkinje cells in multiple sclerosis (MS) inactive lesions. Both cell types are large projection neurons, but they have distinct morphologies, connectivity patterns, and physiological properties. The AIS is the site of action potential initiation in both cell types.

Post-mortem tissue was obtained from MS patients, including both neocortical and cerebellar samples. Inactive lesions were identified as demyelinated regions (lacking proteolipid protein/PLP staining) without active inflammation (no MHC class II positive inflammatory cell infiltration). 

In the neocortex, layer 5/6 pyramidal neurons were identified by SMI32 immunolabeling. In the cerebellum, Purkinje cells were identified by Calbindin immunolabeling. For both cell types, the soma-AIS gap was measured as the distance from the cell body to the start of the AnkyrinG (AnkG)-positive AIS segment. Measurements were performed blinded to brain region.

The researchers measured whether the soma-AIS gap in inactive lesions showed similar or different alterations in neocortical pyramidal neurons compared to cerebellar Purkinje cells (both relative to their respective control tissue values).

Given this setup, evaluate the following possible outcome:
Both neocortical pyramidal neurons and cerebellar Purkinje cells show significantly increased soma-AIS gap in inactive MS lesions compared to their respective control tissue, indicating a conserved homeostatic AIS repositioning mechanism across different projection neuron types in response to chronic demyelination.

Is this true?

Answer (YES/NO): YES